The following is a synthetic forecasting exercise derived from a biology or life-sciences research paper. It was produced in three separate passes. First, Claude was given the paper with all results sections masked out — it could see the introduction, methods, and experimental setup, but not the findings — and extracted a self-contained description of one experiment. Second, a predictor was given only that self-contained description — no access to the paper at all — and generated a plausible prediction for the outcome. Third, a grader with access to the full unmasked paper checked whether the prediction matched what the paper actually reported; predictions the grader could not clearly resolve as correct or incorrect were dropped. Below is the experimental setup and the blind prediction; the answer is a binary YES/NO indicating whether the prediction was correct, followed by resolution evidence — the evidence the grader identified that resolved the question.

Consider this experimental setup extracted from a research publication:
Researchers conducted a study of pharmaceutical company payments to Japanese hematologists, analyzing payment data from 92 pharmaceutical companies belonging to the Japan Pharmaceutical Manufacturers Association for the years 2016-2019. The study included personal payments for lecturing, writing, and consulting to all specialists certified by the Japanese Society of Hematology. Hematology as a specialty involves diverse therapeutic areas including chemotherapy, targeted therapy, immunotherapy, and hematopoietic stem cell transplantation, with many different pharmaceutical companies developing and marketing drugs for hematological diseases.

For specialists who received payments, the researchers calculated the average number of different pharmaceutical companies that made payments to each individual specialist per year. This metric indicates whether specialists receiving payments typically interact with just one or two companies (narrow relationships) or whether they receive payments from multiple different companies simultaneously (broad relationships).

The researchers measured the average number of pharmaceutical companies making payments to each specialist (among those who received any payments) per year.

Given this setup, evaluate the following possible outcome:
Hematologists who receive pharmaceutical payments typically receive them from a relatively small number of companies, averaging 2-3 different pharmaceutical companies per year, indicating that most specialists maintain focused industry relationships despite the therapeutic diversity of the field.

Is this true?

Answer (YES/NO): NO